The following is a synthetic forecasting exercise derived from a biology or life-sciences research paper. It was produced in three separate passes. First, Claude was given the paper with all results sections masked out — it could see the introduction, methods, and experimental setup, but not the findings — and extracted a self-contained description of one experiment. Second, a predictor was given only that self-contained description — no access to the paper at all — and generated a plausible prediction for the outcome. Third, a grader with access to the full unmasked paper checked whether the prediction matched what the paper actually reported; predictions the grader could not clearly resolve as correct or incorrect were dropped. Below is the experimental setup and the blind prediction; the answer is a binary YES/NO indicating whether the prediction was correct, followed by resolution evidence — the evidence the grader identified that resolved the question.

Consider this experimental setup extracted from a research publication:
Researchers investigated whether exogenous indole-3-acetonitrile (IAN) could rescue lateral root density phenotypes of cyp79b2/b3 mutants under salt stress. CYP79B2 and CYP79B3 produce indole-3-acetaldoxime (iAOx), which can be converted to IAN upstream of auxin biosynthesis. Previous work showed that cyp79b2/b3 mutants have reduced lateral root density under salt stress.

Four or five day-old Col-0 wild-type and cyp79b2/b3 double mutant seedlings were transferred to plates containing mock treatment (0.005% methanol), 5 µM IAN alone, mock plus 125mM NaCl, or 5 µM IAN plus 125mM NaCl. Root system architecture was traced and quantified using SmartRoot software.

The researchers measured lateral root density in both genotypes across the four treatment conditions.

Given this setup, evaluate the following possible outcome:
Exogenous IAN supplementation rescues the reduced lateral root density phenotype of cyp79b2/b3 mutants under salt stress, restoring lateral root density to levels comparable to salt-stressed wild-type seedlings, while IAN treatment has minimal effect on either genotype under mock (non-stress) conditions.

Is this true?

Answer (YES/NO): NO